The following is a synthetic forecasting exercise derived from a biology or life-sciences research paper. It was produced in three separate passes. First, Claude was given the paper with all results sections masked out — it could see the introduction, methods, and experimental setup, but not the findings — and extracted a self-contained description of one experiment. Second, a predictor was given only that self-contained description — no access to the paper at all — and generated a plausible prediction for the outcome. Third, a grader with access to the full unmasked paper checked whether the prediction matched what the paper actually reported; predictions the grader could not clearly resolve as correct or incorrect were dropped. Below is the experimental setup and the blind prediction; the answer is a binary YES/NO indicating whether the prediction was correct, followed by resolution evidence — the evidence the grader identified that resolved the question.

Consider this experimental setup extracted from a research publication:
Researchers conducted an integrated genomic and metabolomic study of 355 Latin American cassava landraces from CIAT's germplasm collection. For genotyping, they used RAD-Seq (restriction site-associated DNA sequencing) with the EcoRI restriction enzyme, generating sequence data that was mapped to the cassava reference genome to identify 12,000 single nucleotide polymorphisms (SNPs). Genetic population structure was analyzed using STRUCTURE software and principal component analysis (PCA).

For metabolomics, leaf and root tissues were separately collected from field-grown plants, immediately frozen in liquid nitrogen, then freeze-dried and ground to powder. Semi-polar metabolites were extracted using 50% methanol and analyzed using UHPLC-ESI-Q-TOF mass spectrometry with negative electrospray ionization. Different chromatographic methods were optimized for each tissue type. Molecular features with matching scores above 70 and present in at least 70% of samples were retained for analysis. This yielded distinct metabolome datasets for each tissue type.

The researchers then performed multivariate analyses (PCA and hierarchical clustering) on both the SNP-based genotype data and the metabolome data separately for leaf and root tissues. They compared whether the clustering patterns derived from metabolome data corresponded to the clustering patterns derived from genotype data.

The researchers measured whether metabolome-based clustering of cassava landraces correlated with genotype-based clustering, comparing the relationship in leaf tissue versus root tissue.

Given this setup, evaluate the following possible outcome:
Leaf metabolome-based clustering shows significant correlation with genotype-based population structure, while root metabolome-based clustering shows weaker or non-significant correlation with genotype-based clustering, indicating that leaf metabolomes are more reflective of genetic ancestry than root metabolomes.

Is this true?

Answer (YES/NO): YES